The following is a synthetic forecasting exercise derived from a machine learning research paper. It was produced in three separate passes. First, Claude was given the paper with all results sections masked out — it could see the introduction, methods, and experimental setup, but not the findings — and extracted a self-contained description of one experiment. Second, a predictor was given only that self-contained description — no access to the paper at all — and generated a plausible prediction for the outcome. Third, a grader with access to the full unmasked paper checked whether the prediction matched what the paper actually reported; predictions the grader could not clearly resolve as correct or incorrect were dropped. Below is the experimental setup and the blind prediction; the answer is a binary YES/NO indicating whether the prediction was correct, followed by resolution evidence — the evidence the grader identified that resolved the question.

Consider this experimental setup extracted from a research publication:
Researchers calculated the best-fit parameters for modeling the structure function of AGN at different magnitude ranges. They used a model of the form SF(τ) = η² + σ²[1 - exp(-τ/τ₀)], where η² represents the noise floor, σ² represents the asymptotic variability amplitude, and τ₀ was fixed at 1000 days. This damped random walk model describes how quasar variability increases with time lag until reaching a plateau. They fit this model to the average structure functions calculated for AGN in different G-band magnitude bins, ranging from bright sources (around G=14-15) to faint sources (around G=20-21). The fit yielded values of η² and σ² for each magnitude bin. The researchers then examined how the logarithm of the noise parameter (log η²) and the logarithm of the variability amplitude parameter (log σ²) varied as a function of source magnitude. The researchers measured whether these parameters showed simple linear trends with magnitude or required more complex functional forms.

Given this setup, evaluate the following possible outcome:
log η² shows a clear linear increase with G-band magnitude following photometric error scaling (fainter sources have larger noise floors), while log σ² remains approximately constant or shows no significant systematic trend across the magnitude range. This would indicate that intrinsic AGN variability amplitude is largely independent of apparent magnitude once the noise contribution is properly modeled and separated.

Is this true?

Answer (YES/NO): NO